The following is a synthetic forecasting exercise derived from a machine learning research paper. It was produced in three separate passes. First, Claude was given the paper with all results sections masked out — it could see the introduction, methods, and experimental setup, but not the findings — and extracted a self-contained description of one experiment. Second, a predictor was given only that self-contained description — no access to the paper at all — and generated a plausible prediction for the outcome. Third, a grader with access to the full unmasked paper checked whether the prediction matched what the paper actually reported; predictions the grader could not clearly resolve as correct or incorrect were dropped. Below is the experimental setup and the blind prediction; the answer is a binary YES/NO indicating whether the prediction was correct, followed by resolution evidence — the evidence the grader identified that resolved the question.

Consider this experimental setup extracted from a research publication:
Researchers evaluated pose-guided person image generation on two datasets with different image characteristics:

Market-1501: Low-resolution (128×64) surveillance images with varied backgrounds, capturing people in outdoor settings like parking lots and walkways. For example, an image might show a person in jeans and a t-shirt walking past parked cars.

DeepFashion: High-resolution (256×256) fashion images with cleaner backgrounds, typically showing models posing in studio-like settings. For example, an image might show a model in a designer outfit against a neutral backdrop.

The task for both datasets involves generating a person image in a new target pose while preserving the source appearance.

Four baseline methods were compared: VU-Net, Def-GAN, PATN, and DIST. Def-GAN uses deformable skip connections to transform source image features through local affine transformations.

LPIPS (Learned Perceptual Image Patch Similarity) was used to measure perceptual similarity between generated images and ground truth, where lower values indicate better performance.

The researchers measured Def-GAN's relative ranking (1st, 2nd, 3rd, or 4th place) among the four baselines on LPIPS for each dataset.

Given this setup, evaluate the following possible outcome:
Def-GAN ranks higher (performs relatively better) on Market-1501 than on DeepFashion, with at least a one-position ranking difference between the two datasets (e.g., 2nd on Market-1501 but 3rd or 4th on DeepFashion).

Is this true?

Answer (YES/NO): NO